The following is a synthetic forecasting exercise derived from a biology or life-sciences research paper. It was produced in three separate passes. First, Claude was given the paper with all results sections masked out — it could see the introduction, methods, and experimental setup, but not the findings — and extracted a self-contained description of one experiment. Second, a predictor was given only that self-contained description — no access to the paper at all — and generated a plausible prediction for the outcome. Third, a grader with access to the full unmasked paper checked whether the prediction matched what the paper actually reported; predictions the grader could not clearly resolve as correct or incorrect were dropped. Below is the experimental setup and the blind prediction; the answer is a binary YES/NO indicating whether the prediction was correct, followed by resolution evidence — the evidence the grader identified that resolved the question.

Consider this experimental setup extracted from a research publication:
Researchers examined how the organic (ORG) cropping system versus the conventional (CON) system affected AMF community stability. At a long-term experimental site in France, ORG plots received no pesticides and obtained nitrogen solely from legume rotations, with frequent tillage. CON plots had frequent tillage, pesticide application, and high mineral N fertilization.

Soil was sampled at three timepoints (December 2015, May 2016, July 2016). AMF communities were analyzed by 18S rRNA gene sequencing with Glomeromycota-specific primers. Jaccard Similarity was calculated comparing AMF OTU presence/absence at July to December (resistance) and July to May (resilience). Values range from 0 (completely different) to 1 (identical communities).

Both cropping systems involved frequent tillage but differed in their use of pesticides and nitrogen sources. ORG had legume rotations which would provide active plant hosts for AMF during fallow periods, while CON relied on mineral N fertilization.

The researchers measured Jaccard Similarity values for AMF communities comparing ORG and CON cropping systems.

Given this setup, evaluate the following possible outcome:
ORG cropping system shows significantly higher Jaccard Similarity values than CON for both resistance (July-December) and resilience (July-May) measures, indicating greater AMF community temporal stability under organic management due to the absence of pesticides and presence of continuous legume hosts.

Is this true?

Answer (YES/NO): YES